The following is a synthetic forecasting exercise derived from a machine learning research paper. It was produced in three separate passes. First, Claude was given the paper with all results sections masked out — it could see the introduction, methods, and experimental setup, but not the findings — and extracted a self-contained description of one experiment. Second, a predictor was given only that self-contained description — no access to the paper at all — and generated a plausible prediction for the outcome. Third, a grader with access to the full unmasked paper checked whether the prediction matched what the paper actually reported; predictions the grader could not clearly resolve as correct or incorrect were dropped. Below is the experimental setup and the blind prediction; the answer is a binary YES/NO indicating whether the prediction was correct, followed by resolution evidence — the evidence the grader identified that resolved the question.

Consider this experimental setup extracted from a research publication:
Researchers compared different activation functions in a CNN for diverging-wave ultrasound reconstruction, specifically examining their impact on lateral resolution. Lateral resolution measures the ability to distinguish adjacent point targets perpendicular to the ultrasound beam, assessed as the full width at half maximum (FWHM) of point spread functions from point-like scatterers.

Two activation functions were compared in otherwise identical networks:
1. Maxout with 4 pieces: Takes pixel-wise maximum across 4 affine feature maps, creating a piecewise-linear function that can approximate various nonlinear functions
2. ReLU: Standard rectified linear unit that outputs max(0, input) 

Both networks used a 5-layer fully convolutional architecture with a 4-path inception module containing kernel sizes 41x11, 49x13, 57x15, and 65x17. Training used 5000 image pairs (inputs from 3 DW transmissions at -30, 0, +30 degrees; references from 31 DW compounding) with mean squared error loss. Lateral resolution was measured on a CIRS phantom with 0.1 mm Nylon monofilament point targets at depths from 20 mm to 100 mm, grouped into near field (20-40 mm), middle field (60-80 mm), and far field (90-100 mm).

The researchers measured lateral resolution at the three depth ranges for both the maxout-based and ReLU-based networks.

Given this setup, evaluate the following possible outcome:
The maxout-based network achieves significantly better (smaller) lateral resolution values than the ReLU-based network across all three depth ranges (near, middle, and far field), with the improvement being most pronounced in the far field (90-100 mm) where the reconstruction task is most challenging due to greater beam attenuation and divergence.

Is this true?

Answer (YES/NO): YES